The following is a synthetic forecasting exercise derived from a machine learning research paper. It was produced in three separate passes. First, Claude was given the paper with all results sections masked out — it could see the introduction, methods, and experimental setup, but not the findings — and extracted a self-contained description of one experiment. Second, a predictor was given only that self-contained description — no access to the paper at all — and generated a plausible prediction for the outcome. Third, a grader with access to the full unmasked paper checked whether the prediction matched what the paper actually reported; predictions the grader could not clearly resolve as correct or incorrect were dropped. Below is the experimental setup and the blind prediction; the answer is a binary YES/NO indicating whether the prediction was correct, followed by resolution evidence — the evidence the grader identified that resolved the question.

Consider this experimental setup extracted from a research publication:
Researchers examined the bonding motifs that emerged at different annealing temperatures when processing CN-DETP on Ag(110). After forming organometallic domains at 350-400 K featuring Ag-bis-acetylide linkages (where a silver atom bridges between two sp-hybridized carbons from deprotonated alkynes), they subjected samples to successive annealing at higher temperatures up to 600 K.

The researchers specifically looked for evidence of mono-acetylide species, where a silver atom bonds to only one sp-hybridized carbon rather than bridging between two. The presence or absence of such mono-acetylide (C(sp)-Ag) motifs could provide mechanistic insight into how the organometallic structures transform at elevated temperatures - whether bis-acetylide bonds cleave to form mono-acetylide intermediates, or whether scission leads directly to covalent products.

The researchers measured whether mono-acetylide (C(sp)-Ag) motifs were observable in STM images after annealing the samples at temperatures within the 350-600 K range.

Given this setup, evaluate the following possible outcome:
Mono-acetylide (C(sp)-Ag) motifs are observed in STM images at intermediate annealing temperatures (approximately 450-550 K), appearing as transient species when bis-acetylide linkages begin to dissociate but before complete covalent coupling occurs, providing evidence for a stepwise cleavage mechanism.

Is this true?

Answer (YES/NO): NO